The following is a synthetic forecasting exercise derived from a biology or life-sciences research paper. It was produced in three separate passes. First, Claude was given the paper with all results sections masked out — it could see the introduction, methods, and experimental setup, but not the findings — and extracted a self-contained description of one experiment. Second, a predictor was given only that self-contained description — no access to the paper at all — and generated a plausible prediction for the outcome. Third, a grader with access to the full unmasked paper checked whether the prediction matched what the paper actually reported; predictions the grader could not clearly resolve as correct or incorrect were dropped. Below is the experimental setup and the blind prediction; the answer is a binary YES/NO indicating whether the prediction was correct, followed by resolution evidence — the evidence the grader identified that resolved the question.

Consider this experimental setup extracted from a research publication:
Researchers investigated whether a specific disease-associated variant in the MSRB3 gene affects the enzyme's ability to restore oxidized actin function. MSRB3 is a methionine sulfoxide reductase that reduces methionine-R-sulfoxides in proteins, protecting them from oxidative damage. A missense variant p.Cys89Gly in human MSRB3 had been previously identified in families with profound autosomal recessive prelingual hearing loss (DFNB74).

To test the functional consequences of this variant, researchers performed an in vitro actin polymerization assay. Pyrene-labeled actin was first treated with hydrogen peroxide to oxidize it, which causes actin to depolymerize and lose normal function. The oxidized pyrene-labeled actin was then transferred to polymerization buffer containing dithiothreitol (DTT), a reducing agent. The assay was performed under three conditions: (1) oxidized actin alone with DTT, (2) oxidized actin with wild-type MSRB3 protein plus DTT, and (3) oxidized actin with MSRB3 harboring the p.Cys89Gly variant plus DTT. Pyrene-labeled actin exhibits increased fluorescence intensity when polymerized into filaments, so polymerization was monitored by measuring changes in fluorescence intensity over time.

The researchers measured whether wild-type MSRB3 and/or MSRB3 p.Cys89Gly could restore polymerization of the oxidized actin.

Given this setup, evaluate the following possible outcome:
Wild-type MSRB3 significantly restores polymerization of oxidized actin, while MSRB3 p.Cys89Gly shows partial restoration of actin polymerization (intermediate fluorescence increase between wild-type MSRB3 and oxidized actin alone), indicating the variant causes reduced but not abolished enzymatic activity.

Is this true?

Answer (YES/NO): NO